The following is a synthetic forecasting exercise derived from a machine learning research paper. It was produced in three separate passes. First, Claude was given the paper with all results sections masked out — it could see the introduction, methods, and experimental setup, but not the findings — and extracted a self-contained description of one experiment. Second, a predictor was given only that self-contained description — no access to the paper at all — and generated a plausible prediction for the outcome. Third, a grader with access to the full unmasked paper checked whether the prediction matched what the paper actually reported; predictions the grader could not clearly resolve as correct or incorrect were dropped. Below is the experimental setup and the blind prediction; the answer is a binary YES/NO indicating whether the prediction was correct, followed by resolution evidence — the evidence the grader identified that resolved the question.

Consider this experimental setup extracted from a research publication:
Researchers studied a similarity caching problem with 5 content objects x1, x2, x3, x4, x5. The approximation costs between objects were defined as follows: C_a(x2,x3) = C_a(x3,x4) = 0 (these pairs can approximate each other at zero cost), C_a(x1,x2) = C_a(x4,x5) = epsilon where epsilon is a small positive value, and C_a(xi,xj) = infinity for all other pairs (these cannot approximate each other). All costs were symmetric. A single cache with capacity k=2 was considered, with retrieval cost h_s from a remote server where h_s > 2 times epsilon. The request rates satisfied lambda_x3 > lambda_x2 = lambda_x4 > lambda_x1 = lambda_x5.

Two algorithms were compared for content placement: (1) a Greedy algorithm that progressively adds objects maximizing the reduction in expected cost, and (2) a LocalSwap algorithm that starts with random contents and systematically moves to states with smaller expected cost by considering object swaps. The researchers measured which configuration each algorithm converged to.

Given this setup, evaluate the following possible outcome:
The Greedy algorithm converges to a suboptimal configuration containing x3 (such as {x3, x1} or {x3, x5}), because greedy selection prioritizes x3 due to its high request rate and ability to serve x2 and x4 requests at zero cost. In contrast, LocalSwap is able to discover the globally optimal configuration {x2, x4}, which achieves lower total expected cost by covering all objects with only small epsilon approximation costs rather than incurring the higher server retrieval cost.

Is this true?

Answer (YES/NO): YES